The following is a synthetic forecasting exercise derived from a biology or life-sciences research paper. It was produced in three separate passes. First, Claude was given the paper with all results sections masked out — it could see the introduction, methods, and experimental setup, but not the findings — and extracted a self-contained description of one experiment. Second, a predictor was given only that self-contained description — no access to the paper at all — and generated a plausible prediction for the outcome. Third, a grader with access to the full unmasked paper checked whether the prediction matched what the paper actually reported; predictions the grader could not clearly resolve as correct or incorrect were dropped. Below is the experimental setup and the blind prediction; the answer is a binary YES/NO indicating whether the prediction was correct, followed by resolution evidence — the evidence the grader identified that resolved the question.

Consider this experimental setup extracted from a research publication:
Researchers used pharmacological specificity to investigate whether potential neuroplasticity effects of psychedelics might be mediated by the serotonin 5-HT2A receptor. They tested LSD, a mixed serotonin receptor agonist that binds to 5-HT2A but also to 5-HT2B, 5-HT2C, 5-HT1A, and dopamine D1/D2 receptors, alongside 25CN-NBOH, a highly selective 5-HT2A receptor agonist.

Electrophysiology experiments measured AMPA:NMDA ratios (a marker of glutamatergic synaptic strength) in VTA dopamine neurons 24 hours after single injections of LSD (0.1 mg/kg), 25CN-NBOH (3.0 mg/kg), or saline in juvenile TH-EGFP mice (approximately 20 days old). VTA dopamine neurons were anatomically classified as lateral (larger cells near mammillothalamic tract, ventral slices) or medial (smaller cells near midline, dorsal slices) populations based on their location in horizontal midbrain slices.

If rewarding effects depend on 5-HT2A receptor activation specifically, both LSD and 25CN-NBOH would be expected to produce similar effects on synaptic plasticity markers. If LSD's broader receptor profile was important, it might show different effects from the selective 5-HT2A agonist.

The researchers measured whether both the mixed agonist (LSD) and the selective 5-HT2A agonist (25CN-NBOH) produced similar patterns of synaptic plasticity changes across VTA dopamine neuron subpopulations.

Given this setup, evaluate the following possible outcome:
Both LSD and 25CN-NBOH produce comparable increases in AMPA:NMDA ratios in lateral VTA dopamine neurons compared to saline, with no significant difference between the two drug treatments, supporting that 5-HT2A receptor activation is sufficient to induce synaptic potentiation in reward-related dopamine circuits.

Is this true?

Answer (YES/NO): NO